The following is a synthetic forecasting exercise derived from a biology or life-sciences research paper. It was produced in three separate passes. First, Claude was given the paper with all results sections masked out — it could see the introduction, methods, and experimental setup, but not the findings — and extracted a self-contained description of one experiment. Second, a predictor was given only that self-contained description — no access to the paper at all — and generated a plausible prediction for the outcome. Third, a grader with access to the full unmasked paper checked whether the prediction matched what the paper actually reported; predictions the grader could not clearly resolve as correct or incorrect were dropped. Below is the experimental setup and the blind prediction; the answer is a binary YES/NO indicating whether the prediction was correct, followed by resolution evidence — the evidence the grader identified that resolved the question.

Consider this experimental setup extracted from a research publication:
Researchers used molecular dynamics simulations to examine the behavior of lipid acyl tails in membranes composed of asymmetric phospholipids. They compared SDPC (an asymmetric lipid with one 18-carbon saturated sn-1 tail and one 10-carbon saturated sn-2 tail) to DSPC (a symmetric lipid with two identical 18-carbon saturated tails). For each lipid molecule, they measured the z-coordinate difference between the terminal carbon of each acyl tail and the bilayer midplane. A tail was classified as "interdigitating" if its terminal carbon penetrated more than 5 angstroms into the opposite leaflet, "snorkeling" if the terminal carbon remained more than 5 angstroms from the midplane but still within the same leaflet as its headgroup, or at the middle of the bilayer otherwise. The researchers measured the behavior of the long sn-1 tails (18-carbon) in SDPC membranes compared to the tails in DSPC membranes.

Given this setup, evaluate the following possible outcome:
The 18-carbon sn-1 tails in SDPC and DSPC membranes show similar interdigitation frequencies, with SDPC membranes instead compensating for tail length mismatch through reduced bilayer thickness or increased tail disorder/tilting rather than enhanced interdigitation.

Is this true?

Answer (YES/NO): NO